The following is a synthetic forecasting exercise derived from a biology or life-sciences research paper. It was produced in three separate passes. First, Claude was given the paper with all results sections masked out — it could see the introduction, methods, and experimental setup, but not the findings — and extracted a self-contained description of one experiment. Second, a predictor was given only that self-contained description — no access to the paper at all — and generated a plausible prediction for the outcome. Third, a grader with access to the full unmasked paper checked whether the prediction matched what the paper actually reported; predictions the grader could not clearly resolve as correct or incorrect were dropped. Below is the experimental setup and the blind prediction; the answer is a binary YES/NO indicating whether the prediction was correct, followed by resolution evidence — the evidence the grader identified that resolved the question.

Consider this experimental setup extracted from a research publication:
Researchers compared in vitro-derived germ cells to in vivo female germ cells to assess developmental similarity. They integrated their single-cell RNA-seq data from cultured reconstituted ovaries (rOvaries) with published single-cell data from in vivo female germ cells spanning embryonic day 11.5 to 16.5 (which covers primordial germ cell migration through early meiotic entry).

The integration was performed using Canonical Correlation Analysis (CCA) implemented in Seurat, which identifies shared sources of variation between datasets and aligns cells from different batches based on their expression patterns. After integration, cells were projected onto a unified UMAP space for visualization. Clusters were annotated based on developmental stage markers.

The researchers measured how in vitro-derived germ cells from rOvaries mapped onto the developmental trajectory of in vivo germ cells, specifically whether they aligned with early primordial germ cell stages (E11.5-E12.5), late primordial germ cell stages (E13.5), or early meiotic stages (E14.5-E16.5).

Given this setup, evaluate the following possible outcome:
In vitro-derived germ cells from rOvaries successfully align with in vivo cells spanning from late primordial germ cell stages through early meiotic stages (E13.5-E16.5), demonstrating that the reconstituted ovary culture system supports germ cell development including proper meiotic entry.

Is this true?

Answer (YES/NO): NO